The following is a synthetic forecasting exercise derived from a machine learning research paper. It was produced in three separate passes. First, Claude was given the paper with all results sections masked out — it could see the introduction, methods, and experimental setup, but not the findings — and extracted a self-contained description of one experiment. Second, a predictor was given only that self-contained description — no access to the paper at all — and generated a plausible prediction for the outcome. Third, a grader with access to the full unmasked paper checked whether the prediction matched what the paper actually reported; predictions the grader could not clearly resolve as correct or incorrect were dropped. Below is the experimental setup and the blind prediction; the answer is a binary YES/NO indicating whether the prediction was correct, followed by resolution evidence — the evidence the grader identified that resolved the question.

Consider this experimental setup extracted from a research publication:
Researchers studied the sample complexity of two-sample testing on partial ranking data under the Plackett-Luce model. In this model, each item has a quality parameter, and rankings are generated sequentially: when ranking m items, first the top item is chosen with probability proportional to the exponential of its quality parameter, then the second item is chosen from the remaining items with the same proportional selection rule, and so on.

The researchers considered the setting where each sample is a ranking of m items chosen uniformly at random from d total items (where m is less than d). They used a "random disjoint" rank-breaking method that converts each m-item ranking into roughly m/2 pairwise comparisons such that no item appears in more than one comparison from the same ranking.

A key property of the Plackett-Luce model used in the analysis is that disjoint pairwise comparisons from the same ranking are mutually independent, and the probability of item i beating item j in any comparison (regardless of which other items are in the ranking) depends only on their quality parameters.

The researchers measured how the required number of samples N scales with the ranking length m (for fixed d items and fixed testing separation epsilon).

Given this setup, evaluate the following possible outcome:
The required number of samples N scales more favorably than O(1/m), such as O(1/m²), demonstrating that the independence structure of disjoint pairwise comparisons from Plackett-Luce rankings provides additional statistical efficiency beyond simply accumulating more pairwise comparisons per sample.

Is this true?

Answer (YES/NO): NO